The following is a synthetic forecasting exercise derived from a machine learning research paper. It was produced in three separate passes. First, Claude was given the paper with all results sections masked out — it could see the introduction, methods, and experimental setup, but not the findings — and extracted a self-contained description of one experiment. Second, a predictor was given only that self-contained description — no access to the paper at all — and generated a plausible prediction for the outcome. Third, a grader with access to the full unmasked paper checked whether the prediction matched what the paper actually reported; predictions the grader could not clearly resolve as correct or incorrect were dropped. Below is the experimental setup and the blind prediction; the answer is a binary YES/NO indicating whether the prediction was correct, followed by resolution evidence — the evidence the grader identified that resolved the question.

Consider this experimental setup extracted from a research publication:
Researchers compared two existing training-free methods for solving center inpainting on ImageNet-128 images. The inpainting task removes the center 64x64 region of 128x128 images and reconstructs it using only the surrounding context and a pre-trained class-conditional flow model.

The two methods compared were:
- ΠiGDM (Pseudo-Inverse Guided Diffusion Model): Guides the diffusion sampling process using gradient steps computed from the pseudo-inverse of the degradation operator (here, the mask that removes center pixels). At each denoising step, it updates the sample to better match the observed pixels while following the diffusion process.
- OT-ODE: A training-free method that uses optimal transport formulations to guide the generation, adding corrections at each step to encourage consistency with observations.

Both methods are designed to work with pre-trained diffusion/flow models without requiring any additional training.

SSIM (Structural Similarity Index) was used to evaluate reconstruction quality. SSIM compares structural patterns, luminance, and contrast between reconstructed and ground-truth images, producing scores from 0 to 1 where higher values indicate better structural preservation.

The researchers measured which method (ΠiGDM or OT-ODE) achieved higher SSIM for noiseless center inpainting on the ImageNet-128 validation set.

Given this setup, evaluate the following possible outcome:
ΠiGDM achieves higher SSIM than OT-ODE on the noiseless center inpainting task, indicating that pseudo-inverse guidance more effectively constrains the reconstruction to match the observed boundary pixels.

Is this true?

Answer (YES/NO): YES